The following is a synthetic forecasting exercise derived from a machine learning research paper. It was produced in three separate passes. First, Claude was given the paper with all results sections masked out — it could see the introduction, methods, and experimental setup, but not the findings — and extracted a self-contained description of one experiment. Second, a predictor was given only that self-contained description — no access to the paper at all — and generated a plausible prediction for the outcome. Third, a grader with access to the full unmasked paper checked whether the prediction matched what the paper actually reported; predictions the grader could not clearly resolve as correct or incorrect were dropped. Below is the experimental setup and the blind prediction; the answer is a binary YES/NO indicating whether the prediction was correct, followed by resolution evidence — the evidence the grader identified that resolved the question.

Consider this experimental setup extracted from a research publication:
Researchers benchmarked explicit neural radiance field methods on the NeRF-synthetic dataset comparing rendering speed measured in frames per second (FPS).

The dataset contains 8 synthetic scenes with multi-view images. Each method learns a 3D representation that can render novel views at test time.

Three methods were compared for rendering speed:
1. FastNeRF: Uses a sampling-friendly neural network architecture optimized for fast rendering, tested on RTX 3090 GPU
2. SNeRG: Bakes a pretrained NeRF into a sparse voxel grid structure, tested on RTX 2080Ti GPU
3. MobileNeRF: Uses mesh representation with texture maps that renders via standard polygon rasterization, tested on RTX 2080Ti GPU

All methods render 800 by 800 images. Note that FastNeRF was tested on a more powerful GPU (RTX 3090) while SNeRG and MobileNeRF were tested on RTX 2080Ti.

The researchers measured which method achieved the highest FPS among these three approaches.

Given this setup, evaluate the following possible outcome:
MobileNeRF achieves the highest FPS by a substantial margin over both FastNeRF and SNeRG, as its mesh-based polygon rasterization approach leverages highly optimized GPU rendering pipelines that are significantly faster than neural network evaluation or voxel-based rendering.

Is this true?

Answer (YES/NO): YES